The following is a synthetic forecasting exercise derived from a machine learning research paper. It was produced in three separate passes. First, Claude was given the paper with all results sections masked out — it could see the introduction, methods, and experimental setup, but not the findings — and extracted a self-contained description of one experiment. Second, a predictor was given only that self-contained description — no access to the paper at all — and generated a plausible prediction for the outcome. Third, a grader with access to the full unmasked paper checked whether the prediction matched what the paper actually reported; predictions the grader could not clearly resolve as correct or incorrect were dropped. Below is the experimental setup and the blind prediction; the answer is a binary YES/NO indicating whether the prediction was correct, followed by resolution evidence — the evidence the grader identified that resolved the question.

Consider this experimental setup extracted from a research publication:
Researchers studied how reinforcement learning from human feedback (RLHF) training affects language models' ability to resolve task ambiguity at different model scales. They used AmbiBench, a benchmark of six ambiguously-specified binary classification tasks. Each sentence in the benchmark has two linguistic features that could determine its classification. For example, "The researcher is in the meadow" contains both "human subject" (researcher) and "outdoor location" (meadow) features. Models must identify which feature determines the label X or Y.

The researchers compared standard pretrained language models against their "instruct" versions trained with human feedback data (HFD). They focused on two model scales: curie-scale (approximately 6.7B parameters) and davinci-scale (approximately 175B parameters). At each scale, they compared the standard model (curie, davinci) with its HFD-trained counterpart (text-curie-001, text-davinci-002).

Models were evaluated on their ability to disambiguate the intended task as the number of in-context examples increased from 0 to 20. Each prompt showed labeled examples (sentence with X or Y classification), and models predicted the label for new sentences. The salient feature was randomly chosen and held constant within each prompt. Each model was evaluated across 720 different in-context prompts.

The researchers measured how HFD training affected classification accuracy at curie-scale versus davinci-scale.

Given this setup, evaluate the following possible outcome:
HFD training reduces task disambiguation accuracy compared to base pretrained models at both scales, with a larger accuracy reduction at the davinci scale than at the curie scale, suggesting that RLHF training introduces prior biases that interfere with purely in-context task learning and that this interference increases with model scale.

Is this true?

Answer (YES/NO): NO